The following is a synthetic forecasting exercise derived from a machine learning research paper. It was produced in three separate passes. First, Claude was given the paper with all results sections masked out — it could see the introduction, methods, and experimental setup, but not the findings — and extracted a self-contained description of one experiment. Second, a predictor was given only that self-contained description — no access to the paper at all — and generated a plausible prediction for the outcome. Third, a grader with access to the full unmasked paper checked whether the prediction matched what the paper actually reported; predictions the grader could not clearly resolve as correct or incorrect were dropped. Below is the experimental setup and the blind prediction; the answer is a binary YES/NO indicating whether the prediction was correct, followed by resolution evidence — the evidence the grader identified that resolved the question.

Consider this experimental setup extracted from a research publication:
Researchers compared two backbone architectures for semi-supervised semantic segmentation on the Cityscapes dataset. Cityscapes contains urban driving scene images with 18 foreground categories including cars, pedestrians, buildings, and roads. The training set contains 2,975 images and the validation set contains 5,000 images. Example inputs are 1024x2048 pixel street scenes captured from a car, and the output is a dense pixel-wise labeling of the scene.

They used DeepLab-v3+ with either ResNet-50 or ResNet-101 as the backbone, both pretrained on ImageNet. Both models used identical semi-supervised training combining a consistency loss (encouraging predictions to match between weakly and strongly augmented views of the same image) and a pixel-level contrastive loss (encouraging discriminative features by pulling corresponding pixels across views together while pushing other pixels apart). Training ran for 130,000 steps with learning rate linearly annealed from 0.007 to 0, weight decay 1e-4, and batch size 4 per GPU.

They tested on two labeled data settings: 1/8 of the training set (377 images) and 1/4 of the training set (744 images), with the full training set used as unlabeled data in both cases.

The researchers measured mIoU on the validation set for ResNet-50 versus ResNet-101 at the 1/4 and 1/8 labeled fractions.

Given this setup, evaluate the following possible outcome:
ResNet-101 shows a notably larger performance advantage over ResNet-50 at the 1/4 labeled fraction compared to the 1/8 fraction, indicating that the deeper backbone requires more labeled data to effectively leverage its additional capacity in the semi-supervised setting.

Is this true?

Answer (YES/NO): YES